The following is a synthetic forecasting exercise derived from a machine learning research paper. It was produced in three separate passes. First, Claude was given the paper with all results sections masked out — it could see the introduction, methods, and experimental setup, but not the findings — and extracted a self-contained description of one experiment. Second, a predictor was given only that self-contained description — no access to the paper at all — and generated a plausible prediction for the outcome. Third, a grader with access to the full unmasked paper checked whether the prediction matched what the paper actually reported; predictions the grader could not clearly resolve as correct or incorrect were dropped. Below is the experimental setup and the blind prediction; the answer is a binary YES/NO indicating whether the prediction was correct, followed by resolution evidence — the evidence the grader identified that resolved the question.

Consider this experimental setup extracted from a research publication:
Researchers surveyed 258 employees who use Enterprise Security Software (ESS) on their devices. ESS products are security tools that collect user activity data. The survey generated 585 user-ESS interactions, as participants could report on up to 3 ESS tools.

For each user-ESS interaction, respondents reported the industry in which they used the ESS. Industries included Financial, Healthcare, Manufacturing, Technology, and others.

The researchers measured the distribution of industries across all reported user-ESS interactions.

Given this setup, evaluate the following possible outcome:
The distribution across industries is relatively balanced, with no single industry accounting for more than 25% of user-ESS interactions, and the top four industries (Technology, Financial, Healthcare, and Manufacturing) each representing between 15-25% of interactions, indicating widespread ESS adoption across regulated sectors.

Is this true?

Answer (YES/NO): YES